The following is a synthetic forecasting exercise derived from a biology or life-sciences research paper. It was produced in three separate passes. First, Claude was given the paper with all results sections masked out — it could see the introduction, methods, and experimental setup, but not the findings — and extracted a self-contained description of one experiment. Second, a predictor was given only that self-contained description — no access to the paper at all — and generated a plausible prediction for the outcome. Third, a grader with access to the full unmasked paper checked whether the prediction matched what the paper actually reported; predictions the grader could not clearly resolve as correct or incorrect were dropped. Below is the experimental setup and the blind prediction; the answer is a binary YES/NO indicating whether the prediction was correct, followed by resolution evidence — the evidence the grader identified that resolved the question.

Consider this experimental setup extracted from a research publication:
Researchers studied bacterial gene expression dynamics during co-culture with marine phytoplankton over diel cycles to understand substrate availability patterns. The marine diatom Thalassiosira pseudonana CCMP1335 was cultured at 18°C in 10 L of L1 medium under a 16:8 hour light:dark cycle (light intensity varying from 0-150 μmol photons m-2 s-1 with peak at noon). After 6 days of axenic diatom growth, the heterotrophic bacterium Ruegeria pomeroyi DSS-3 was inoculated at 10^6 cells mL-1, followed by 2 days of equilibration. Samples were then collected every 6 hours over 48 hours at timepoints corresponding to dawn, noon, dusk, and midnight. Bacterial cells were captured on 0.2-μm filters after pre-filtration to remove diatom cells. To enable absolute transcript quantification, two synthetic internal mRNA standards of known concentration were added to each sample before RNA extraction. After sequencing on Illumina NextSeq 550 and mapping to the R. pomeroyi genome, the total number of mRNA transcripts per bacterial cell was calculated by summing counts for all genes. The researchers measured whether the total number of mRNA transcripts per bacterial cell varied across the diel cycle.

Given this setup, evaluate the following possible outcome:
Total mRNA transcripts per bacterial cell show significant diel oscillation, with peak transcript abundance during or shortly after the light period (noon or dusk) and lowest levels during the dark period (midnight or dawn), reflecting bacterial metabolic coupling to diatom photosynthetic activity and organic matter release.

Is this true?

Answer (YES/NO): NO